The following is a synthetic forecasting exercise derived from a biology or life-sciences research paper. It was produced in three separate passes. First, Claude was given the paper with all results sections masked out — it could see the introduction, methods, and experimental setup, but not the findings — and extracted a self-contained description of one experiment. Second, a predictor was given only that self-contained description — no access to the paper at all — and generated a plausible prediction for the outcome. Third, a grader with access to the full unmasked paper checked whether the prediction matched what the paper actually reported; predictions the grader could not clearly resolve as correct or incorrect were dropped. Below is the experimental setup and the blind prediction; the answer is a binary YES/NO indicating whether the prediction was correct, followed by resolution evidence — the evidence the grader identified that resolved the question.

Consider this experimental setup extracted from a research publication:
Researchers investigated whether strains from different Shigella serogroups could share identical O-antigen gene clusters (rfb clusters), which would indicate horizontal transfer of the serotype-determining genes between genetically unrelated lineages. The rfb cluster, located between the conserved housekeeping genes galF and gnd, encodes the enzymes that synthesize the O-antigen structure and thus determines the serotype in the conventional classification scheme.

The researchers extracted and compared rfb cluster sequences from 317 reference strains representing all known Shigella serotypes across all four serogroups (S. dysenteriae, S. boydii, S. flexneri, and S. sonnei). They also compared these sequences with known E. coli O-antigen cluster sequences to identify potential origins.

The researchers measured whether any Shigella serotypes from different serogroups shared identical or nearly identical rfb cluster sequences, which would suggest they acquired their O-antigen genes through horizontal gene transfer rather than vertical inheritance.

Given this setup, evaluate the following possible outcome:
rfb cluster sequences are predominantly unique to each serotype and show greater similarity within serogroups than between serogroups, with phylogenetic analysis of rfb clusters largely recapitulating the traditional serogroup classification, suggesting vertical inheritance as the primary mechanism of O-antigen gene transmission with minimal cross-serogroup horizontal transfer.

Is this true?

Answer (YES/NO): NO